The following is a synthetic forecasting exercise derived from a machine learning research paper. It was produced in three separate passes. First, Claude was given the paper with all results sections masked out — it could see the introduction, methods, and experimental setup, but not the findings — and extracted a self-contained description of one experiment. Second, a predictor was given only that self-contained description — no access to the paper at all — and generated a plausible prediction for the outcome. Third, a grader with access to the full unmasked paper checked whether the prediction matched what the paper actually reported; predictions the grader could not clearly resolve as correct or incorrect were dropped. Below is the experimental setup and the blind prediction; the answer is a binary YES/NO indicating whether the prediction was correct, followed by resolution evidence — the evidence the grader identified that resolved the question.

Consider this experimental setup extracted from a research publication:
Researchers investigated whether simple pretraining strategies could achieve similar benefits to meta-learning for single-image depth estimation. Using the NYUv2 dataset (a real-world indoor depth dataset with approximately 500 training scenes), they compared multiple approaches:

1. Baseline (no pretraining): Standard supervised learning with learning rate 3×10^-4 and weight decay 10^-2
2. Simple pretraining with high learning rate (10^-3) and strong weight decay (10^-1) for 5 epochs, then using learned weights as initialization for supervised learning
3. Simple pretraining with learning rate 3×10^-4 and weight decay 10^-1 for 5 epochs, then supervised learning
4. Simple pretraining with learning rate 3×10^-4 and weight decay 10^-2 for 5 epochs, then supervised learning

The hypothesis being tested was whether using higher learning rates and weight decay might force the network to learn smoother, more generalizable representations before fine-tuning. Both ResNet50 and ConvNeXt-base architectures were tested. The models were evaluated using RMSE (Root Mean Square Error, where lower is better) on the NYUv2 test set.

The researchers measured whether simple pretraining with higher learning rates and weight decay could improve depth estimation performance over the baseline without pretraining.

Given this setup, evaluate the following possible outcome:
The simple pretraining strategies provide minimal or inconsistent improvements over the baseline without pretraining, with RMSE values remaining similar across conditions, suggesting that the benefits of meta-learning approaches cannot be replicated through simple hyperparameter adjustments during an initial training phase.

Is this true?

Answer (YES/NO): NO